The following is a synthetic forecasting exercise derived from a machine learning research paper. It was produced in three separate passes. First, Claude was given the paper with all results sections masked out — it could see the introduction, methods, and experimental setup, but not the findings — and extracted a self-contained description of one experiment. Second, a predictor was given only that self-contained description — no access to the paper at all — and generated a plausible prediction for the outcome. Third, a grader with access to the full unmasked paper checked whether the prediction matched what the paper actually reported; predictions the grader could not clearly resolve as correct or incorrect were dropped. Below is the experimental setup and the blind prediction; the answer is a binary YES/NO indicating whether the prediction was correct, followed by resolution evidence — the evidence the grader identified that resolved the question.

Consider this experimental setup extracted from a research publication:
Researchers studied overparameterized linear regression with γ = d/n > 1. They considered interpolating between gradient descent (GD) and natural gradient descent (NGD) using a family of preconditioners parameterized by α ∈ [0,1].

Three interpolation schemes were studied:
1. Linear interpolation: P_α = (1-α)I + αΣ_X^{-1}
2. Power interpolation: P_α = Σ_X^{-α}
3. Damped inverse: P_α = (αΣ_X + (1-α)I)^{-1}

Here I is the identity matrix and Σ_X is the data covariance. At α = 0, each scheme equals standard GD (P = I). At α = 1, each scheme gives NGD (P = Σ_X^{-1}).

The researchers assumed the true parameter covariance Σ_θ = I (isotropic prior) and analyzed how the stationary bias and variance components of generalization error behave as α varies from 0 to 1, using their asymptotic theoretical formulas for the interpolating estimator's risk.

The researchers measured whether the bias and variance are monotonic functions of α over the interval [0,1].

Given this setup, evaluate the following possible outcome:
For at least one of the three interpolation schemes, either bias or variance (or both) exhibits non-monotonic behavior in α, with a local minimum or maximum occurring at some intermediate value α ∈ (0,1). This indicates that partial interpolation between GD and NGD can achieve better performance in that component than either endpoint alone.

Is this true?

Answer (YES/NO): NO